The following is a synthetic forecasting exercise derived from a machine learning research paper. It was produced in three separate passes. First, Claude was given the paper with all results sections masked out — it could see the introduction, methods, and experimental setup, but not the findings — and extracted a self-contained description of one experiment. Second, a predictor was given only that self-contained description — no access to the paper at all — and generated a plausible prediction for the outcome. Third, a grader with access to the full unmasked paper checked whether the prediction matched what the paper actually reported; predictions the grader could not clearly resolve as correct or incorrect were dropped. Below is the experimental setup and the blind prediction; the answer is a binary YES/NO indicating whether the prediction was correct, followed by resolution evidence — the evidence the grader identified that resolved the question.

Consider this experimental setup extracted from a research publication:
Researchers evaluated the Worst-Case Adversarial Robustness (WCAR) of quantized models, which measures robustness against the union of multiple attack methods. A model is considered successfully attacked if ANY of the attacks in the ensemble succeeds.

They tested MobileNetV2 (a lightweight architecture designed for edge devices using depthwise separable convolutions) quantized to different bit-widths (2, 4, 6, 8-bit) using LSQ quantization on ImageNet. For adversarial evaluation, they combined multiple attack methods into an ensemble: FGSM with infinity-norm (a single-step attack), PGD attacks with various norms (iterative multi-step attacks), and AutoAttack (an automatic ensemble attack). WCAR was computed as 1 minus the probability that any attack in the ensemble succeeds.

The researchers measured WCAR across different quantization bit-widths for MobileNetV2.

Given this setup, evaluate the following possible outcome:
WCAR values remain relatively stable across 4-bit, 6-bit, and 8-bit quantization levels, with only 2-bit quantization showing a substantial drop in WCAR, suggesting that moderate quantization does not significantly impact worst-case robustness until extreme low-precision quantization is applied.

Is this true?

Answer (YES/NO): NO